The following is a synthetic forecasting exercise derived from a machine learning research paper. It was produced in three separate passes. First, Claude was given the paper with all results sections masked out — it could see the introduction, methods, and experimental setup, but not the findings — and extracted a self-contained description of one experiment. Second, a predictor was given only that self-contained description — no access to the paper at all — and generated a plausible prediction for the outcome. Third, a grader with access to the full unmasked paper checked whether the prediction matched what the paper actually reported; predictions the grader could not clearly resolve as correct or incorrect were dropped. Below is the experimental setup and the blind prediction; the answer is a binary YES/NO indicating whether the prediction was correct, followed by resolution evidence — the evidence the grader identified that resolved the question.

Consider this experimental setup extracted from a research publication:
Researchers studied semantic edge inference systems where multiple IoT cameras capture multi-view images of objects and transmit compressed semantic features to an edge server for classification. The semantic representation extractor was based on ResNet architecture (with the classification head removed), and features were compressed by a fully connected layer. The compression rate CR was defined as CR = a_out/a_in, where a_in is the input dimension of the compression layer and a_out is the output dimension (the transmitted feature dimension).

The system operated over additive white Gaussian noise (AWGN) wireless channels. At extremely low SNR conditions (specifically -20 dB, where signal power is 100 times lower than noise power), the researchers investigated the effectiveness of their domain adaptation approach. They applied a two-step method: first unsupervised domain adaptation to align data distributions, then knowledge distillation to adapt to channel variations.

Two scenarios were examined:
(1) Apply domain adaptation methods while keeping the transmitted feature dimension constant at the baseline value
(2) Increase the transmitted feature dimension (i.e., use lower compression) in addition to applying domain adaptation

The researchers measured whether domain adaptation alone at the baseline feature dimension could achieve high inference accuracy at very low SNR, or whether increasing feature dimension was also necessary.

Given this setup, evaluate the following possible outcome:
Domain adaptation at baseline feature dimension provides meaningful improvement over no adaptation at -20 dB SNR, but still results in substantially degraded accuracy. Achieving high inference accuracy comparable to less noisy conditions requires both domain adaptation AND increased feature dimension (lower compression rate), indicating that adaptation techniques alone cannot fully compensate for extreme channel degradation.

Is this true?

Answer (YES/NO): YES